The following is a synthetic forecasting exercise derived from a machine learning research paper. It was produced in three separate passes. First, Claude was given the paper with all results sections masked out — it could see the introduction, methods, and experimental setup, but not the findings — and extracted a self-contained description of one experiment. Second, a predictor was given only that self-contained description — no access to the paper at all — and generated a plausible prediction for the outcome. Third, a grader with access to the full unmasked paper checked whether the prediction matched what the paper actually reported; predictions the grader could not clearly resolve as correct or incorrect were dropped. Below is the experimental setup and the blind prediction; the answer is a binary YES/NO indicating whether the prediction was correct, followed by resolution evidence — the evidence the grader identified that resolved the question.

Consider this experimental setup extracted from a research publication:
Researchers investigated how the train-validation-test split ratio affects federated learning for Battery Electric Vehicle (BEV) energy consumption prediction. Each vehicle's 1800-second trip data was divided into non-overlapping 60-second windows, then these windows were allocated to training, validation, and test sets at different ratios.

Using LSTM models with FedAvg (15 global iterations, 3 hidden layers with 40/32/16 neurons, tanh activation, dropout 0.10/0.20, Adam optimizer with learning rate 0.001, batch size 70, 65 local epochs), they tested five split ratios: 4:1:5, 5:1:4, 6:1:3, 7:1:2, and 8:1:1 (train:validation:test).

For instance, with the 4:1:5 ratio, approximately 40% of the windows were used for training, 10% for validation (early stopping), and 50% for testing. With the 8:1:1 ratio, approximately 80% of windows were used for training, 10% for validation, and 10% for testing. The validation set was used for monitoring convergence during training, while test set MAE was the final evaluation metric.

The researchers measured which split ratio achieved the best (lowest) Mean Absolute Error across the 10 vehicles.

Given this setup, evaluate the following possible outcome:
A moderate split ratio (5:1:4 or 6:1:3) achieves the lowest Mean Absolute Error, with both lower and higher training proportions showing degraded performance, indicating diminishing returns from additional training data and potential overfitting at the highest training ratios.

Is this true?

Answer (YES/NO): NO